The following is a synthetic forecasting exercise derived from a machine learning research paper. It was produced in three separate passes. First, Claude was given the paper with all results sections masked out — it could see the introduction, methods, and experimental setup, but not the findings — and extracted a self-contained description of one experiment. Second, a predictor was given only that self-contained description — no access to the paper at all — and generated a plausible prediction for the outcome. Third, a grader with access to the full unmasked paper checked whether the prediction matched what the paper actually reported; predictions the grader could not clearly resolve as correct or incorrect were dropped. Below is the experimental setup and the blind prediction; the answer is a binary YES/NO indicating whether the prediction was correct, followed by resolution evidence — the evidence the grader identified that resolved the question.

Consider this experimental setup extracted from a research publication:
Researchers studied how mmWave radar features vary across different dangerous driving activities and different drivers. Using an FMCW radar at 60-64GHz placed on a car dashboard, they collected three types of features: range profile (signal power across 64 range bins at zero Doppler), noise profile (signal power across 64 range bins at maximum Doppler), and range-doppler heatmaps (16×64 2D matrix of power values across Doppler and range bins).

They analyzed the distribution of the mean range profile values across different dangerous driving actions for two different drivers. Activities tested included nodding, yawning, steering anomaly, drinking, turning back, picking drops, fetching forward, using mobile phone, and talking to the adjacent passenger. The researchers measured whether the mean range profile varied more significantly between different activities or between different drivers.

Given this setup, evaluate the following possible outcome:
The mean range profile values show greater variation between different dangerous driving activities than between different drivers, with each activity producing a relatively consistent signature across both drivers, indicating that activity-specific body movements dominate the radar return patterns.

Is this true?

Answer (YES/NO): NO